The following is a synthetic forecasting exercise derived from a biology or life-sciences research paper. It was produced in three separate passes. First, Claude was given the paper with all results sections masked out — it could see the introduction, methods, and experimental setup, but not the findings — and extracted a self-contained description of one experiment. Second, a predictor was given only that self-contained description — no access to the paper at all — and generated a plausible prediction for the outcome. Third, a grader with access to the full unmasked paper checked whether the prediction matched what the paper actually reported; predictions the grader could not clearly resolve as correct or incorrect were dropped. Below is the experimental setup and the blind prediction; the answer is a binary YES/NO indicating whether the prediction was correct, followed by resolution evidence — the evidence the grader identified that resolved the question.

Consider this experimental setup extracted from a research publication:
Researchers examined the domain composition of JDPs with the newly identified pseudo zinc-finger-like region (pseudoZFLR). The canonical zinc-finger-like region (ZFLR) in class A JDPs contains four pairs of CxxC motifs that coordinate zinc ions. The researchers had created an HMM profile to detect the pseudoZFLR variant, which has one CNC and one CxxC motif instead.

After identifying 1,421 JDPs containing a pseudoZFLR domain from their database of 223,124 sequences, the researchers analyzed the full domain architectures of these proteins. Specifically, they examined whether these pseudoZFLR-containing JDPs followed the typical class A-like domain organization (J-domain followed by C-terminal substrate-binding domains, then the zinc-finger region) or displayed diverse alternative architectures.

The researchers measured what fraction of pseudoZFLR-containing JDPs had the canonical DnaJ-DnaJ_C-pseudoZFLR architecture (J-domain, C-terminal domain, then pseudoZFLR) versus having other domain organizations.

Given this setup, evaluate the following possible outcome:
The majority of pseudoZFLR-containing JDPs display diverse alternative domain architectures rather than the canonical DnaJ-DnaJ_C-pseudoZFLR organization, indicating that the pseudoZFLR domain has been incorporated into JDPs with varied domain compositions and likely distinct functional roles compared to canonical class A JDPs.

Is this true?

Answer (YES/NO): NO